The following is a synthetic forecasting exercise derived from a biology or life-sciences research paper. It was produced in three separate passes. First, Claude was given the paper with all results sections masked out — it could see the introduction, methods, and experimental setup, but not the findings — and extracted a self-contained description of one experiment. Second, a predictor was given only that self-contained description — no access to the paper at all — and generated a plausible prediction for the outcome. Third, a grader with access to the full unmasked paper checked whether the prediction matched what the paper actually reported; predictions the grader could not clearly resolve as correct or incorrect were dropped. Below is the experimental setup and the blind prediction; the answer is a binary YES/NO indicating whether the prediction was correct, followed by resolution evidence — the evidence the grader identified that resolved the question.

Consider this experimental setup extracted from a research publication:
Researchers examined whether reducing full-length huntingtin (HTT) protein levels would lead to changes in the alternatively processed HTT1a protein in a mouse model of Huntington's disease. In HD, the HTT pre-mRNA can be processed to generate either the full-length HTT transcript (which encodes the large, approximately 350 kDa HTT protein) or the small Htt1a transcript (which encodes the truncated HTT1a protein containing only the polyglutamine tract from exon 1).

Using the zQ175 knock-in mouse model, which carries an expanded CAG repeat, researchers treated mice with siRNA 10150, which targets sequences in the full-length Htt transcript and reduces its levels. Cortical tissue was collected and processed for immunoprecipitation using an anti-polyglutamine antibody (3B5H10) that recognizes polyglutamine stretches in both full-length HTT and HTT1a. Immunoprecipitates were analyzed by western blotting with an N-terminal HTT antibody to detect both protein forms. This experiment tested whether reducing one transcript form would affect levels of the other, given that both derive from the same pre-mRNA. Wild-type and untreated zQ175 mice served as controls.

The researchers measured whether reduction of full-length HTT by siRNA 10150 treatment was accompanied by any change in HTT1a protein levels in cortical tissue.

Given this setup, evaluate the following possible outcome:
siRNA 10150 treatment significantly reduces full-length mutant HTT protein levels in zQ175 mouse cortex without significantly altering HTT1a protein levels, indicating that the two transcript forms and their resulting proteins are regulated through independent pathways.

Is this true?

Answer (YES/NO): YES